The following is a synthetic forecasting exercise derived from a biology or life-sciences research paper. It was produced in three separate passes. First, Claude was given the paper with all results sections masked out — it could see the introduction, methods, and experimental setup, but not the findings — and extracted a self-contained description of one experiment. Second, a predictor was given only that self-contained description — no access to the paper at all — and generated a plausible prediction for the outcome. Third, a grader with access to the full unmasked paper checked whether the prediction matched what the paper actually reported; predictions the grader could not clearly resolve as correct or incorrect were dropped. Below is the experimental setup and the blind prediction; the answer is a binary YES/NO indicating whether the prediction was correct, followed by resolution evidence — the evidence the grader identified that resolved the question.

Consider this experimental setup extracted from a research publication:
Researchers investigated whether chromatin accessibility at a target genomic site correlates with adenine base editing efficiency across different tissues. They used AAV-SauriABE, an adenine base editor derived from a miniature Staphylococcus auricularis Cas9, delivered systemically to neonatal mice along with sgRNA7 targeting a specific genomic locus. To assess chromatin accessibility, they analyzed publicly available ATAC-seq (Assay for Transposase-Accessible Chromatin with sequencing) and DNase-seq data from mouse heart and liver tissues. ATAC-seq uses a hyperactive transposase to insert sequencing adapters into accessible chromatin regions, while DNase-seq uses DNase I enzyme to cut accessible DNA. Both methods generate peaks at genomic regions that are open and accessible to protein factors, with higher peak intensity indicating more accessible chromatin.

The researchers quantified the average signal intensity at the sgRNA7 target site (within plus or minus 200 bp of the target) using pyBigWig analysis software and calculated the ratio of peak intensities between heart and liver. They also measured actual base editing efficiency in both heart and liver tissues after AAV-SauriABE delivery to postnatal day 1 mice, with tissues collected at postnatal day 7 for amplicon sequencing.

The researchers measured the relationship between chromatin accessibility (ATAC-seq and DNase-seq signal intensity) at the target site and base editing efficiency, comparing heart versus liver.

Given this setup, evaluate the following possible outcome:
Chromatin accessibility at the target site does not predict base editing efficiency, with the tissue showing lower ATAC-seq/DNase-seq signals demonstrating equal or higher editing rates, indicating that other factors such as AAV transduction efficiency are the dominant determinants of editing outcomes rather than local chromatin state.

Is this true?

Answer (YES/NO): NO